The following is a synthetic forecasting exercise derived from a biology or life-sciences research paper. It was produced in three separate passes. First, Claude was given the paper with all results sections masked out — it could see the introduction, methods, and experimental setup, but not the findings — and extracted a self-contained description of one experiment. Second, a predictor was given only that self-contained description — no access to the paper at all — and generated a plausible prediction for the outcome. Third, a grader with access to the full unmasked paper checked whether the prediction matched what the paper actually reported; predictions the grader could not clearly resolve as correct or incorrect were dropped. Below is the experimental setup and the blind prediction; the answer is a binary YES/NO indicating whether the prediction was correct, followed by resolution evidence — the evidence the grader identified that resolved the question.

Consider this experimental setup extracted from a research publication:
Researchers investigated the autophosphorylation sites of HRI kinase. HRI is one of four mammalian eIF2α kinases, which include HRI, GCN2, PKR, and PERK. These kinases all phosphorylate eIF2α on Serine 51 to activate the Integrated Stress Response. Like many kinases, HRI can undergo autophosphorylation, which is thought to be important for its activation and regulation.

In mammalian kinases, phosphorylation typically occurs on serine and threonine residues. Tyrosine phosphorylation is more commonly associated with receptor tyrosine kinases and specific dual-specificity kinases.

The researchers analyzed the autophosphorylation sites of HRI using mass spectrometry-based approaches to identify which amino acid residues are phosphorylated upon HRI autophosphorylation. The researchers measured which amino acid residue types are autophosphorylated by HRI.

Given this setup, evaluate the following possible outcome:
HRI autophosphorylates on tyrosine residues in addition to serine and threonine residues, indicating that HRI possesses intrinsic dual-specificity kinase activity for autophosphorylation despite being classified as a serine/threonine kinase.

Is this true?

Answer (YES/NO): YES